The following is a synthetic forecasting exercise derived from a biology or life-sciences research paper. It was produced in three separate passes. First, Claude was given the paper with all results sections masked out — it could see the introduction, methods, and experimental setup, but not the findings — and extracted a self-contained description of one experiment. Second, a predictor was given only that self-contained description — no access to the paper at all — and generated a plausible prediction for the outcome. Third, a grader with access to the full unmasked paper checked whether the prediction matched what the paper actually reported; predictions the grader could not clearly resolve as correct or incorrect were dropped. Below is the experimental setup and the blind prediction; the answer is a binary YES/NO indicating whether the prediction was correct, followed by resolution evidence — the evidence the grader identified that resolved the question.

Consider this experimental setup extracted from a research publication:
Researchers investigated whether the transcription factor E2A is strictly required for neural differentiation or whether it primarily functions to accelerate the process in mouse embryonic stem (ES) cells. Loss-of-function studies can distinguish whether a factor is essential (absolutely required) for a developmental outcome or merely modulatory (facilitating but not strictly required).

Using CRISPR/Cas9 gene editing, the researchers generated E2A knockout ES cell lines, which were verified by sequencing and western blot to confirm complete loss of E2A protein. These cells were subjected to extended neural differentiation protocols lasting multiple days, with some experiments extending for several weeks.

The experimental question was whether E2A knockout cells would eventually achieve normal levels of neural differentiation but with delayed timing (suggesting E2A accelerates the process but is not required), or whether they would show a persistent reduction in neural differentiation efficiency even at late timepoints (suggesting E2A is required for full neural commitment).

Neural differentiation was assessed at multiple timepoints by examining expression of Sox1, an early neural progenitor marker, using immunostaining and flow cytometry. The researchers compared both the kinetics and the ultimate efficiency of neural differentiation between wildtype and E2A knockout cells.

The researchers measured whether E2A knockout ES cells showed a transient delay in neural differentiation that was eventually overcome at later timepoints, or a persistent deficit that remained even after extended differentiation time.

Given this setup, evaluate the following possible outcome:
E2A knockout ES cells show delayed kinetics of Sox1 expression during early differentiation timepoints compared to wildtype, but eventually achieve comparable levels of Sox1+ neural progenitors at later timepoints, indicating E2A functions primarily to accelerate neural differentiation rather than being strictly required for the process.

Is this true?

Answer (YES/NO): NO